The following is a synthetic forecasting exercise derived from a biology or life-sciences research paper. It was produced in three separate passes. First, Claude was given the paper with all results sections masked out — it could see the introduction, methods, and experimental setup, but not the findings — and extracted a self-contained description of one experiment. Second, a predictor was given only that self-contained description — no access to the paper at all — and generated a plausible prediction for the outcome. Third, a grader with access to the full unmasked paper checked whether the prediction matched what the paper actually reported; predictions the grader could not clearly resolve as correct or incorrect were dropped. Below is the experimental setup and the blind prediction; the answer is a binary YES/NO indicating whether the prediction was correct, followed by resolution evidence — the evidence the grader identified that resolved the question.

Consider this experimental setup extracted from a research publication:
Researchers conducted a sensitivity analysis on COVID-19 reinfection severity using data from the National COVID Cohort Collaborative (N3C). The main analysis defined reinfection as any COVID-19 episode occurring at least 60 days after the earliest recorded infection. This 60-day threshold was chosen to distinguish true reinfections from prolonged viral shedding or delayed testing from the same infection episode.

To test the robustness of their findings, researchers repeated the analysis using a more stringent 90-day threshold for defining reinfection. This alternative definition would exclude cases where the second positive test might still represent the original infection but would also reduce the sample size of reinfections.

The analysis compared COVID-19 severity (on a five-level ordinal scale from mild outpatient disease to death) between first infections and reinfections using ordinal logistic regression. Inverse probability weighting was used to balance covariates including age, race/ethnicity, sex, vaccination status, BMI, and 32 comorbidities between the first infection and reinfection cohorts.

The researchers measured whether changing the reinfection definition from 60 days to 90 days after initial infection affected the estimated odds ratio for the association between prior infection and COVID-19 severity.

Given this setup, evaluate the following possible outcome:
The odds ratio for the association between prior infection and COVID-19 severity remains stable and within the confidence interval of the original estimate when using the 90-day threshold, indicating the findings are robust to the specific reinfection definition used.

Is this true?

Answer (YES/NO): YES